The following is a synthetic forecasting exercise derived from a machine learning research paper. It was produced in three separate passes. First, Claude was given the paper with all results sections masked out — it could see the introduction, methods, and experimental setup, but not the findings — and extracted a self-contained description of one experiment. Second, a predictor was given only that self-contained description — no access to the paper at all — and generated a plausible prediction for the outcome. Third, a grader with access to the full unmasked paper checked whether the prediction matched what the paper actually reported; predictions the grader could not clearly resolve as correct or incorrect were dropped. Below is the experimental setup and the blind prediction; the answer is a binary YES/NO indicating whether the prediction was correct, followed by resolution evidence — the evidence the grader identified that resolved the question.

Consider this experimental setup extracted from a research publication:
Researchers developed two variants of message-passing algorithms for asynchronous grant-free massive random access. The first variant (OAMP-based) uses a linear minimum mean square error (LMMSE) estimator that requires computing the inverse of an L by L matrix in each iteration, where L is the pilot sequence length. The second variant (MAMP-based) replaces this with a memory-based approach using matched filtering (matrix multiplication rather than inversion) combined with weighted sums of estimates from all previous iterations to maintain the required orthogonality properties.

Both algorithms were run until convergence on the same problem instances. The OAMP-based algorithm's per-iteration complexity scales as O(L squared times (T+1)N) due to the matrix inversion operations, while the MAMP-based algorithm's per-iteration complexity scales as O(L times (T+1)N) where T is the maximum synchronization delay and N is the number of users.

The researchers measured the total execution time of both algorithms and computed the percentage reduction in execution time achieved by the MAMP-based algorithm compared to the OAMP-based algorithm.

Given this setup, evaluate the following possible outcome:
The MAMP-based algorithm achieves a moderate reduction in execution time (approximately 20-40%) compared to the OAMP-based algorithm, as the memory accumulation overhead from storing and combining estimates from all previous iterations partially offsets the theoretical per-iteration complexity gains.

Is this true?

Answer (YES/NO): YES